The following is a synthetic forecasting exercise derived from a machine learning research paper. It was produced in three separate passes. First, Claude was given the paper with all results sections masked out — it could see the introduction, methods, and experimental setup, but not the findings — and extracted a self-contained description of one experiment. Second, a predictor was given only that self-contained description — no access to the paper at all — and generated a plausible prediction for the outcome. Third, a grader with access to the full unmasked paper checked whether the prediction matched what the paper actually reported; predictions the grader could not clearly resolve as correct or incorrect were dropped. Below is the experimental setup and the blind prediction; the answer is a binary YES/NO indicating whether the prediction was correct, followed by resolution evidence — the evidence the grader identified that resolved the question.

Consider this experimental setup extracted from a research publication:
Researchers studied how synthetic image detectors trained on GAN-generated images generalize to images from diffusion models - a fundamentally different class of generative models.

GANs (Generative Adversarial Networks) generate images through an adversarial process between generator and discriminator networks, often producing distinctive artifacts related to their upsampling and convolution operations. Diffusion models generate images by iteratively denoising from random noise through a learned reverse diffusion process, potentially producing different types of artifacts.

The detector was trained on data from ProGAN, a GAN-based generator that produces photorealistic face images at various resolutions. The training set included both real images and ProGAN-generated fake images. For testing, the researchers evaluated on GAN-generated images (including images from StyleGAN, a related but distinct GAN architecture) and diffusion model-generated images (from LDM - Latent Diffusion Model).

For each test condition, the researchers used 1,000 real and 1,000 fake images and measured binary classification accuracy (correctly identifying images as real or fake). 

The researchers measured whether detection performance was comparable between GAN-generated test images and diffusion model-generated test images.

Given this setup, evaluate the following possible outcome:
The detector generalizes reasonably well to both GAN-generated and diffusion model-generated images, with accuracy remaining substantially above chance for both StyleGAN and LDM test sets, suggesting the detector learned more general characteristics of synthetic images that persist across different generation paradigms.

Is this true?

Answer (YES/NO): YES